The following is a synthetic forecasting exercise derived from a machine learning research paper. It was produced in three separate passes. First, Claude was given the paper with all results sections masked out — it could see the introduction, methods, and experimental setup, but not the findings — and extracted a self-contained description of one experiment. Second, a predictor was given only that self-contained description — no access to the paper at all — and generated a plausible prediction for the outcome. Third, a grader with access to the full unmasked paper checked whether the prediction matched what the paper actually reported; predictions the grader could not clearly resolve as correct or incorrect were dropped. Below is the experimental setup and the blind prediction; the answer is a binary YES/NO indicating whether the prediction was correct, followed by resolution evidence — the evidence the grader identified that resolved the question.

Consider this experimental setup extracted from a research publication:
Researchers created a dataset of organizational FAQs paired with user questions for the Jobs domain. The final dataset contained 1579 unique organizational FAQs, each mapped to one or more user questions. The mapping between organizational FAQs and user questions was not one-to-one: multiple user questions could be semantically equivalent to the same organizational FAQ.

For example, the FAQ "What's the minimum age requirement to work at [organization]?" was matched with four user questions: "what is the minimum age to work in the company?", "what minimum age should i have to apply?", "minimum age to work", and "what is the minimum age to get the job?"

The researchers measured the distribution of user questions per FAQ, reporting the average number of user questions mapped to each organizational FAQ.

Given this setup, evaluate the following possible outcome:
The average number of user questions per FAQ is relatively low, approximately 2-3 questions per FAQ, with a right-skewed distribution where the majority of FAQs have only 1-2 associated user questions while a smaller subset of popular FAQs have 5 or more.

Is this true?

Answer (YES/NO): NO